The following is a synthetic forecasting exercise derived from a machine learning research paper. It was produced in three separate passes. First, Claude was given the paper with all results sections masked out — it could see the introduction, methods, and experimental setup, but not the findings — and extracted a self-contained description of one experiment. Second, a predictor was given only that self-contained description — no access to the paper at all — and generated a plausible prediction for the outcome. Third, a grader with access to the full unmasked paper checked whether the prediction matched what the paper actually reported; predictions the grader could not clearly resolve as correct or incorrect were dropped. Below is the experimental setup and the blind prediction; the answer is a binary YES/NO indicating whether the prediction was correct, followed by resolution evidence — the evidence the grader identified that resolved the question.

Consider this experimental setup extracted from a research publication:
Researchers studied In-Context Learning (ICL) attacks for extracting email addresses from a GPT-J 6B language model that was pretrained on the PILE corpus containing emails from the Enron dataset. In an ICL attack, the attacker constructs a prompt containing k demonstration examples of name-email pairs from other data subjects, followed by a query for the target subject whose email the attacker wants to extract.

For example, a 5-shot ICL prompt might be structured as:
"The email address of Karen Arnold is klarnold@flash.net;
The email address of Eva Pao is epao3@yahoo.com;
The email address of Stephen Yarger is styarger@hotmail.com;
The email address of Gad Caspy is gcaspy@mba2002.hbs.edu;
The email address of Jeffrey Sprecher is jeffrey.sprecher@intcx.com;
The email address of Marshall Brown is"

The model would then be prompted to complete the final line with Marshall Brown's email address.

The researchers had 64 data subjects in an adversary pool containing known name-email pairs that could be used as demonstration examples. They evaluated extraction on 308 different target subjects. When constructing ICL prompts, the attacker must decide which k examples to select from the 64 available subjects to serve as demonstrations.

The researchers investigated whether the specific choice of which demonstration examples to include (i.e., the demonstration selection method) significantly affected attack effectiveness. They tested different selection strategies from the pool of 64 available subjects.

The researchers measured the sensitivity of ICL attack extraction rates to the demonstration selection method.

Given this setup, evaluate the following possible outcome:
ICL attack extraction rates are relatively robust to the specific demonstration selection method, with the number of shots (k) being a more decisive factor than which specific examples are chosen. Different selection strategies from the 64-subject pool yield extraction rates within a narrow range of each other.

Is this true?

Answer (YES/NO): NO